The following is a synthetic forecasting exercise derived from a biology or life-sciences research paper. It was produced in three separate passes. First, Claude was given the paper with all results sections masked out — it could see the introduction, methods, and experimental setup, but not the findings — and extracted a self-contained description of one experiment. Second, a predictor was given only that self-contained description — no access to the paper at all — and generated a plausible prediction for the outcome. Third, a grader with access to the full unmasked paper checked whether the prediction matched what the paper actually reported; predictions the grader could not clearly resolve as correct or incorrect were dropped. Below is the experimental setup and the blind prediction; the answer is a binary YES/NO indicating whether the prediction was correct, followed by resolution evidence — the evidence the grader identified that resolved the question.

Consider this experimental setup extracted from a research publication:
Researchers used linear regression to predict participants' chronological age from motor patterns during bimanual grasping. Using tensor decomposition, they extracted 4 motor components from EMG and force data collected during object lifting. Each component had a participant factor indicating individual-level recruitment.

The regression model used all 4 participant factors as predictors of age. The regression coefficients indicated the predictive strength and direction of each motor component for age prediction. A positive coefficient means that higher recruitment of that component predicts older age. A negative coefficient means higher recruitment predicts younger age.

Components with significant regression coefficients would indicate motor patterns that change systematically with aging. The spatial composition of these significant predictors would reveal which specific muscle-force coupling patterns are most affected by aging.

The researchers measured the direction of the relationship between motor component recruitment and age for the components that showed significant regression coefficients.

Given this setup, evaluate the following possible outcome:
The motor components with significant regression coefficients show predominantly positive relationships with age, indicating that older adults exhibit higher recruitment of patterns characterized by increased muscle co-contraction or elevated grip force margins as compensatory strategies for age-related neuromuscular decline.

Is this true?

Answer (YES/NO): YES